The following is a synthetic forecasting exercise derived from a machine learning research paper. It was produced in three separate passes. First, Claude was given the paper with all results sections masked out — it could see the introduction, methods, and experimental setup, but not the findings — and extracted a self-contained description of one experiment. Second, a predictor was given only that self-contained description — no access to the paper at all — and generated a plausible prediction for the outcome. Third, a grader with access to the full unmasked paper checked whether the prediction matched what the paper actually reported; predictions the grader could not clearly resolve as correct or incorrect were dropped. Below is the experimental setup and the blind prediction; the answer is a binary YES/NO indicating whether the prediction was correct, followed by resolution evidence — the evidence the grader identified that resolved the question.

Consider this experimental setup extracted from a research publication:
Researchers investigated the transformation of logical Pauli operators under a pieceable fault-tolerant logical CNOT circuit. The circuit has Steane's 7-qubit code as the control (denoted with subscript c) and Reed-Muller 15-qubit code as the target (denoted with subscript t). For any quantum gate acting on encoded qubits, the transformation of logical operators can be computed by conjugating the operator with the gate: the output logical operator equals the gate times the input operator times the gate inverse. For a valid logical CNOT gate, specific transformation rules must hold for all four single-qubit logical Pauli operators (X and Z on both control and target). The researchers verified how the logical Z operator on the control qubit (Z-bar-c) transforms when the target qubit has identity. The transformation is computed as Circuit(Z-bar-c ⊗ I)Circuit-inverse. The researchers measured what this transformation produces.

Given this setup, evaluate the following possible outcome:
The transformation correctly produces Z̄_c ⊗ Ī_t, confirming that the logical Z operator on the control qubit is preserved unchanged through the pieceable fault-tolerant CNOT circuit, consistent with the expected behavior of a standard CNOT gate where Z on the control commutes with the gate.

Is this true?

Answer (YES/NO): YES